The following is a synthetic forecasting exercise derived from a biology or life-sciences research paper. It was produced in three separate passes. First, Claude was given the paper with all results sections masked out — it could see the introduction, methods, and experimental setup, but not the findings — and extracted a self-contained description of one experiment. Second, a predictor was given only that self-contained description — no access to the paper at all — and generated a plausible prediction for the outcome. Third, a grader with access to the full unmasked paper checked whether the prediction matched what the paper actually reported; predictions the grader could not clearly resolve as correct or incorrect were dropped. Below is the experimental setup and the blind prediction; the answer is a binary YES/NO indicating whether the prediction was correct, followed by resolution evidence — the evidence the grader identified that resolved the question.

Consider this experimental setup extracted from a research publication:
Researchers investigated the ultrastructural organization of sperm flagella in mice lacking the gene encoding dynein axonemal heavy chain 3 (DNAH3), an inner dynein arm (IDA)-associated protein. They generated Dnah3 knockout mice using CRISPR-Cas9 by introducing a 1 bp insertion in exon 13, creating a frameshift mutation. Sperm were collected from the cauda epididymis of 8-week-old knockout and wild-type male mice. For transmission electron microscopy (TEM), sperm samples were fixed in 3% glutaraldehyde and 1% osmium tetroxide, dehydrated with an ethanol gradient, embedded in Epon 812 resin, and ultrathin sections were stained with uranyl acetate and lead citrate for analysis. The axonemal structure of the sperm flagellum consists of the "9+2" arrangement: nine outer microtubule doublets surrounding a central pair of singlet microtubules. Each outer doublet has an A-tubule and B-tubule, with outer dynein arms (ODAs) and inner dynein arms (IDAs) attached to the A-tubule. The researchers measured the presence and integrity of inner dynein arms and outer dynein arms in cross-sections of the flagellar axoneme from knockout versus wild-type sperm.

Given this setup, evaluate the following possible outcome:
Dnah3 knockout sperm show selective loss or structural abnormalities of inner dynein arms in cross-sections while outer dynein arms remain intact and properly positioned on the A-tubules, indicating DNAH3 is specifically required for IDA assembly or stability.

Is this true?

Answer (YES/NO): YES